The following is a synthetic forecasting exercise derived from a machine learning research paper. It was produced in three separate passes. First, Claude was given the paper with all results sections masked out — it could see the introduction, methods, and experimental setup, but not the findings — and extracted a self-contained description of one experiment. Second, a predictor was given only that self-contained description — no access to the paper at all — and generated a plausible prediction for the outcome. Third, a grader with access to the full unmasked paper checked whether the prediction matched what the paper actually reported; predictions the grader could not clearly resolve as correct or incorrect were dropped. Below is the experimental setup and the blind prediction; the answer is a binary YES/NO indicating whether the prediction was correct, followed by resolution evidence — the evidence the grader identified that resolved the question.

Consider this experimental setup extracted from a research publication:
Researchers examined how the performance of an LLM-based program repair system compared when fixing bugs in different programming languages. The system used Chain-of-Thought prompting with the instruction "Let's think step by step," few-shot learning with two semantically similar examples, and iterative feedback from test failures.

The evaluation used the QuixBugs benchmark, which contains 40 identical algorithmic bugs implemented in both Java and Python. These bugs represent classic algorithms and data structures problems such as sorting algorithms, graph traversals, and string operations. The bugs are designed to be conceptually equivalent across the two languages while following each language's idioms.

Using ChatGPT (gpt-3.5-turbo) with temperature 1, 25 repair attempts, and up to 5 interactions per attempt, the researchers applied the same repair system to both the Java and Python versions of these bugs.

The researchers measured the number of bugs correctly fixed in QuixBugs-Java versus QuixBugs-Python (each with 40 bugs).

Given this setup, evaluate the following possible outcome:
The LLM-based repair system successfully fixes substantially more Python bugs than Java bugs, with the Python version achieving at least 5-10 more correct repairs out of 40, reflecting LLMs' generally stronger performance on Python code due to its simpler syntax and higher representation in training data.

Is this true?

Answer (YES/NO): NO